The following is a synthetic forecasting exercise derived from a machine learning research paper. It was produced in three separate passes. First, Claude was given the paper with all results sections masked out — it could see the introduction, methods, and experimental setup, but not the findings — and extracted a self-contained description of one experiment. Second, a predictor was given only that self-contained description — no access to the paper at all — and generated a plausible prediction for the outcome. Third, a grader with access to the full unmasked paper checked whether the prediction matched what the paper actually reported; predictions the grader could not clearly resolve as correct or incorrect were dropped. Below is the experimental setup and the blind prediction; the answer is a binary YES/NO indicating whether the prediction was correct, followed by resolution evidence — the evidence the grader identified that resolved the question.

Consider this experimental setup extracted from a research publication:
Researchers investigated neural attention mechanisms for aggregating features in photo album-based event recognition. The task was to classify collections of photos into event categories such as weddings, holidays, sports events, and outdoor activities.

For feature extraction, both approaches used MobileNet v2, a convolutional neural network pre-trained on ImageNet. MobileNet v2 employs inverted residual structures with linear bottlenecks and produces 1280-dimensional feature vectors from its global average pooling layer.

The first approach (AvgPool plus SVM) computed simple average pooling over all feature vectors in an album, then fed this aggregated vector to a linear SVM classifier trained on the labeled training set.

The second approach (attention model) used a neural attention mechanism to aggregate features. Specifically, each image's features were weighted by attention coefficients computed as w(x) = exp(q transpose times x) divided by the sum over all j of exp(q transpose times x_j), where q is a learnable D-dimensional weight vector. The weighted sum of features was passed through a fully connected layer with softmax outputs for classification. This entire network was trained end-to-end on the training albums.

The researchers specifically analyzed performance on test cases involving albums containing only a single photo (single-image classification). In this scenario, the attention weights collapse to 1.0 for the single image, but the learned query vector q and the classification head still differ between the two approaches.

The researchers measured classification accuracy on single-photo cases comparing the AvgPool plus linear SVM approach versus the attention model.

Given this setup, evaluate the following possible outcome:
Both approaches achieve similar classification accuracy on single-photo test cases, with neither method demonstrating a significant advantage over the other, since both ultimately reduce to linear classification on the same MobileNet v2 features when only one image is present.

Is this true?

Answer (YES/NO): NO